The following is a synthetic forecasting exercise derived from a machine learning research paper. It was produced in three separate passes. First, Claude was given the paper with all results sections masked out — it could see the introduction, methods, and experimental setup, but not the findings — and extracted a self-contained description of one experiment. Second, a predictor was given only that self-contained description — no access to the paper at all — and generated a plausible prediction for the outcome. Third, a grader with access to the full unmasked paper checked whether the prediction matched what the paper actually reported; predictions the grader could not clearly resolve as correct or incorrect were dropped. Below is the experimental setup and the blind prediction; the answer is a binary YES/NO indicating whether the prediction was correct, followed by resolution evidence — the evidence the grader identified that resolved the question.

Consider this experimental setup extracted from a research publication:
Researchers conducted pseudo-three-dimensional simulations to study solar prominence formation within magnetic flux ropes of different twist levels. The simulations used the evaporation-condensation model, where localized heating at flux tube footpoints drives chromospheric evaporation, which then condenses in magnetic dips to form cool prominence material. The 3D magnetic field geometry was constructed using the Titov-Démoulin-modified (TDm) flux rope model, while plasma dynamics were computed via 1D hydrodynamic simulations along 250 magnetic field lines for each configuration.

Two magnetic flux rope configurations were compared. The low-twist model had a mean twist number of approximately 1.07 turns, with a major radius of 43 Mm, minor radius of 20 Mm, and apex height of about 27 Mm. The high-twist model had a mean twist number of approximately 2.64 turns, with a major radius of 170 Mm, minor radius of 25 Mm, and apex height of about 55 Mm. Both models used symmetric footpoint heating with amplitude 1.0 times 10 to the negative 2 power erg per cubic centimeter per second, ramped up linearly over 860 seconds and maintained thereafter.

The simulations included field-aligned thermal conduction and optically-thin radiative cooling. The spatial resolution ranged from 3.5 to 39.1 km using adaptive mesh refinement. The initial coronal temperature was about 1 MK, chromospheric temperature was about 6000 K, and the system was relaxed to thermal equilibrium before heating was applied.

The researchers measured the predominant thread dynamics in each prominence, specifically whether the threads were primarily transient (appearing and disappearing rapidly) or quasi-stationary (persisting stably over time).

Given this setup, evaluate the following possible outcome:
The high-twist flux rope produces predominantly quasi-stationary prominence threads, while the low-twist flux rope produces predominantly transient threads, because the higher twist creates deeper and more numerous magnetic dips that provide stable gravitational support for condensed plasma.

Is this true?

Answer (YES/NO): YES